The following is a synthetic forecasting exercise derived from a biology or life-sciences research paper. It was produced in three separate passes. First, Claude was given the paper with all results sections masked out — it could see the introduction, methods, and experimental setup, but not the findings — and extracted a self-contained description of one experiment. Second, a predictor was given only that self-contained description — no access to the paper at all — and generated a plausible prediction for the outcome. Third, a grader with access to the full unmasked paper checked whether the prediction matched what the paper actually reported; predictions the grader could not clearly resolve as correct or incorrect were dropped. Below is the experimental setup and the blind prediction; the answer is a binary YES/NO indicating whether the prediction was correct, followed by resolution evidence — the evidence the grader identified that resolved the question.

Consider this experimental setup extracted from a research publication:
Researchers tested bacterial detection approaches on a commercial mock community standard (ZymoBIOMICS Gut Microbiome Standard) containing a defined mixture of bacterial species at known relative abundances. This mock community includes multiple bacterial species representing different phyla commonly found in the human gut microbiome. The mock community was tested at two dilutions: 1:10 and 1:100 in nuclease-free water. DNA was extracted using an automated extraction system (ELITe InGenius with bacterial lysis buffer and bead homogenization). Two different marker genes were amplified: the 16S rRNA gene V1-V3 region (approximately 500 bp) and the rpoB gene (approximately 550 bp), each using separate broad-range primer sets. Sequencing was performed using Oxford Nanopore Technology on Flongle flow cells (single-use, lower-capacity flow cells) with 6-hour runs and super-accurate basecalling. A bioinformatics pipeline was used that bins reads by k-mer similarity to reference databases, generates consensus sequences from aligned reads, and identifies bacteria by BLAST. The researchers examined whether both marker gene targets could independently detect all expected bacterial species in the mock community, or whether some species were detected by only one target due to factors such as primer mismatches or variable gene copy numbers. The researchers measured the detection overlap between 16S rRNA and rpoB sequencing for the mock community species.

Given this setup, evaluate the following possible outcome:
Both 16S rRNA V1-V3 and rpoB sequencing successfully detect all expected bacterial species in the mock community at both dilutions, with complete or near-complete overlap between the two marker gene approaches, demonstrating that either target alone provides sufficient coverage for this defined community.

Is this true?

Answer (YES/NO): NO